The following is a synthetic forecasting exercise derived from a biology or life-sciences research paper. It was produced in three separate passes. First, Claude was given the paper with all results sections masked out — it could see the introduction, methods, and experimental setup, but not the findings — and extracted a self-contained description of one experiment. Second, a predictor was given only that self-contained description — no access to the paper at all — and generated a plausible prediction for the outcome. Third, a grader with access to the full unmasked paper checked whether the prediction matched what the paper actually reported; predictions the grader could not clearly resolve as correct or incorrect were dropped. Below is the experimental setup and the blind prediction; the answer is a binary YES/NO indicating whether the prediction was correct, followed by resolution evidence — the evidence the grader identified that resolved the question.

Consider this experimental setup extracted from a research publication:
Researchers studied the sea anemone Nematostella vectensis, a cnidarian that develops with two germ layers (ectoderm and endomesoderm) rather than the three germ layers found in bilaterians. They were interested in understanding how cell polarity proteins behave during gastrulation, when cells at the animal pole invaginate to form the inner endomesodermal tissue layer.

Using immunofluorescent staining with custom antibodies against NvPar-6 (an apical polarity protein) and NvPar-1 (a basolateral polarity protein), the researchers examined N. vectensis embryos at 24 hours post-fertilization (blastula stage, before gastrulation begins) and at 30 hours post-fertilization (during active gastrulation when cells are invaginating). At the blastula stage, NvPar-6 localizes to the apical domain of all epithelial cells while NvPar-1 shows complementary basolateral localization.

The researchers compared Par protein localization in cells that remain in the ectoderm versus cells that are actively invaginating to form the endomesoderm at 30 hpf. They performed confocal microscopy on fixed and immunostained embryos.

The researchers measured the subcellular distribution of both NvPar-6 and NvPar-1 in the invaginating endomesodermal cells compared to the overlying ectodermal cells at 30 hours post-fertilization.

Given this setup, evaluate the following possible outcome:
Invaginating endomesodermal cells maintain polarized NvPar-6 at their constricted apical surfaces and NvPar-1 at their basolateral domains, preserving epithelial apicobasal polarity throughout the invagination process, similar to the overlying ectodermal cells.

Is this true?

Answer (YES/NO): NO